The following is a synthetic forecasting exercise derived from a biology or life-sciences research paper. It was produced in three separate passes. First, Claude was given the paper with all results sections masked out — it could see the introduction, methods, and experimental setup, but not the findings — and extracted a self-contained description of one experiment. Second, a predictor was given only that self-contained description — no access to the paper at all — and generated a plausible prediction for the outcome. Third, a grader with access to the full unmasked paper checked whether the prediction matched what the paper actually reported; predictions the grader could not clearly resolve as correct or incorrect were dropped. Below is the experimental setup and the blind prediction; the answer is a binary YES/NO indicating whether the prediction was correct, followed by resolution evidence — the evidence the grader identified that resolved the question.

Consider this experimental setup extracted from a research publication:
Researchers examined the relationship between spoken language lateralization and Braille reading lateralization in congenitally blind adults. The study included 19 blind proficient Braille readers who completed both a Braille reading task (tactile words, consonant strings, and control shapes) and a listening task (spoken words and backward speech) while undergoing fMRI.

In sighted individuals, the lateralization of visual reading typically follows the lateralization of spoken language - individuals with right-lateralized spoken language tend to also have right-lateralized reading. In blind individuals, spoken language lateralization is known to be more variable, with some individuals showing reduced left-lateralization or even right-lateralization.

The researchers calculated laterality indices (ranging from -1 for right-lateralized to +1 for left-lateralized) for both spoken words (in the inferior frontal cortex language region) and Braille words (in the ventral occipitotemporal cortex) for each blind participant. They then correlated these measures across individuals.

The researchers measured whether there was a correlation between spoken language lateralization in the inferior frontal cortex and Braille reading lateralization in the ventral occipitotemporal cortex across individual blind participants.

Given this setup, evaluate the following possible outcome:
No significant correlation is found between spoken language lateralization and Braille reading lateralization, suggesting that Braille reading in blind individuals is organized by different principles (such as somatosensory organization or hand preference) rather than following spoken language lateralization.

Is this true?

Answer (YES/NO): NO